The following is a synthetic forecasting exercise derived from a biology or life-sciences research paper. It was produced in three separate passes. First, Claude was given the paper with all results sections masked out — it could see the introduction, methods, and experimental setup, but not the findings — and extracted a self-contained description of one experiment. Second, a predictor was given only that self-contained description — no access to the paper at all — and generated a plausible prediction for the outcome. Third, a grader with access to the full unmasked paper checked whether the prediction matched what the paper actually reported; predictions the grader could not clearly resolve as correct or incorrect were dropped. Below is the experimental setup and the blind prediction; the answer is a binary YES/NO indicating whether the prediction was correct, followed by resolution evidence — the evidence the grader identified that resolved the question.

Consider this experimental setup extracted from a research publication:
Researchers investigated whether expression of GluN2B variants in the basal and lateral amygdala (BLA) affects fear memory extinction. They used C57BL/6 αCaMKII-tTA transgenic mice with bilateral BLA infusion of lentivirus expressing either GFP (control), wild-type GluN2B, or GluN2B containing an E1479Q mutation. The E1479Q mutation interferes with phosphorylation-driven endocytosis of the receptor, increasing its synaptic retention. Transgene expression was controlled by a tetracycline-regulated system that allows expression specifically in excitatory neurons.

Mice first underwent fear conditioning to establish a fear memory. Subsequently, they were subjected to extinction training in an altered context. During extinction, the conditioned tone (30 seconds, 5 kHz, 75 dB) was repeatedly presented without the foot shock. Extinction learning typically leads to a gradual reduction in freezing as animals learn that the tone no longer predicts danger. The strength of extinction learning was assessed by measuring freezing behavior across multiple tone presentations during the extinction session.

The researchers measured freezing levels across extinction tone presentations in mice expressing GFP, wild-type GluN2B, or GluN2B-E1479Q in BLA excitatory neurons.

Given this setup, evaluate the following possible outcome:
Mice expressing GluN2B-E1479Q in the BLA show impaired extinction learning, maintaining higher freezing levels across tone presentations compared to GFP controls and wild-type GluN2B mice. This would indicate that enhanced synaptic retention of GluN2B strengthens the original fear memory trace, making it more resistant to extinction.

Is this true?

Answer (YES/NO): NO